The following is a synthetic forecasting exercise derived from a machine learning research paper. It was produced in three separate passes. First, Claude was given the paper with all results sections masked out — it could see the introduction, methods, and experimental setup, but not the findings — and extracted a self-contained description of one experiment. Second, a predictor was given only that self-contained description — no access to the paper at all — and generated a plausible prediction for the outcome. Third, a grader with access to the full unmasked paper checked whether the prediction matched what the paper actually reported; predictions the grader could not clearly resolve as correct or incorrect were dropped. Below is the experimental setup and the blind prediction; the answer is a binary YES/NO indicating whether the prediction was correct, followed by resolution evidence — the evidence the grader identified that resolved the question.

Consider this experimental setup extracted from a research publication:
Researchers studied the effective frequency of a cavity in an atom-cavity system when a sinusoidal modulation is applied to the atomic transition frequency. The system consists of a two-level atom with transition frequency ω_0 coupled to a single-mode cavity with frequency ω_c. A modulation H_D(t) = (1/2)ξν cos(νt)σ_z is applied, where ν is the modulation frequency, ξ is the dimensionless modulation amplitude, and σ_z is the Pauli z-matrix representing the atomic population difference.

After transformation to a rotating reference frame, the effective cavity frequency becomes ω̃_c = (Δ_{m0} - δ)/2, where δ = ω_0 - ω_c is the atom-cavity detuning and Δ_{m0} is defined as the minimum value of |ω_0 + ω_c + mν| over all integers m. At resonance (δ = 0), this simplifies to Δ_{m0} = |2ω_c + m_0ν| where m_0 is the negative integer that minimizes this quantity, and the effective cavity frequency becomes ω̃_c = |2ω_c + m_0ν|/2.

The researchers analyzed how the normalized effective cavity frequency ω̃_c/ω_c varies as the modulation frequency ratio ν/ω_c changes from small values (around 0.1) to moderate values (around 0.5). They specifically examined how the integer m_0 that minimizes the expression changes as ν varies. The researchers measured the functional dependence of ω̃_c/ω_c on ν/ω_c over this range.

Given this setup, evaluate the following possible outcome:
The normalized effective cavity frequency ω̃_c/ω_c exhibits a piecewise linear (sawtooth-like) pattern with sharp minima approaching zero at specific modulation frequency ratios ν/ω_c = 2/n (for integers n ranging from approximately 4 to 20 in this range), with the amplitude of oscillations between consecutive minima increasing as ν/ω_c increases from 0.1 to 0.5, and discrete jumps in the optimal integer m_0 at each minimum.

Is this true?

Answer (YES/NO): NO